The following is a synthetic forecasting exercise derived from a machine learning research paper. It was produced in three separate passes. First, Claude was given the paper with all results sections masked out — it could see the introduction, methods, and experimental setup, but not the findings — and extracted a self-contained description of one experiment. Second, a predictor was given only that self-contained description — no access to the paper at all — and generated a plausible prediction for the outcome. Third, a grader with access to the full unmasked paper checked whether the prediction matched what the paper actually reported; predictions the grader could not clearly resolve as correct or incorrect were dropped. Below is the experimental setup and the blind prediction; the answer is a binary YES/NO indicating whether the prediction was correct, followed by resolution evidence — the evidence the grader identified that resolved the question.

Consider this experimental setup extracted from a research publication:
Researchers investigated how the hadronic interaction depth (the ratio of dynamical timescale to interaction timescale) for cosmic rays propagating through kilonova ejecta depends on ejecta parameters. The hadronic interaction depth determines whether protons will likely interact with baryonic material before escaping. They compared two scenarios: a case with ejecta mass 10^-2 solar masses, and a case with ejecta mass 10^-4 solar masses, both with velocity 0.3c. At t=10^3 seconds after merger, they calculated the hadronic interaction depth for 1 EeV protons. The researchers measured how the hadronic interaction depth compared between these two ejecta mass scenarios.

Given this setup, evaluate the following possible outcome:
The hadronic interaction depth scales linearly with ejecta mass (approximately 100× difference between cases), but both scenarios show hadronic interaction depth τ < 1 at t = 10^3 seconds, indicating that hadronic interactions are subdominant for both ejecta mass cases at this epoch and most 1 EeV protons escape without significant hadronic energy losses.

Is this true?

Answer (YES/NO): NO